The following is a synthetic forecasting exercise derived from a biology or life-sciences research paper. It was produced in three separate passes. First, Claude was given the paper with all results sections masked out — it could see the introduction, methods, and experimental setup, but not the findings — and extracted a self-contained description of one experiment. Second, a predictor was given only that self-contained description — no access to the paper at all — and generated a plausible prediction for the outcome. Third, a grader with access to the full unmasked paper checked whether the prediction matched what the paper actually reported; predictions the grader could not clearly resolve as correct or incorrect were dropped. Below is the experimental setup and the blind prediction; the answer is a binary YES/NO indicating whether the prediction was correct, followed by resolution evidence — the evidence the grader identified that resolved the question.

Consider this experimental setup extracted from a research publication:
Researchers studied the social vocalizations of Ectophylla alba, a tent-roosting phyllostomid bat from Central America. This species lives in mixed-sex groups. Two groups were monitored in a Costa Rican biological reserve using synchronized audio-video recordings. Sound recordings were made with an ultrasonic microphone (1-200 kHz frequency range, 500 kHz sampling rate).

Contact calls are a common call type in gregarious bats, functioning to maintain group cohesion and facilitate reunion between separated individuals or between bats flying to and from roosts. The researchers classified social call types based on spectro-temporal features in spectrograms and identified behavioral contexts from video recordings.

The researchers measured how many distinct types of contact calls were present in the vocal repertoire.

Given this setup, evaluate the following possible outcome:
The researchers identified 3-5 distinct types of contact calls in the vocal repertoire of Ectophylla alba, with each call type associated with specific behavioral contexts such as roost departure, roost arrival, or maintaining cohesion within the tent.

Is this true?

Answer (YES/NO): NO